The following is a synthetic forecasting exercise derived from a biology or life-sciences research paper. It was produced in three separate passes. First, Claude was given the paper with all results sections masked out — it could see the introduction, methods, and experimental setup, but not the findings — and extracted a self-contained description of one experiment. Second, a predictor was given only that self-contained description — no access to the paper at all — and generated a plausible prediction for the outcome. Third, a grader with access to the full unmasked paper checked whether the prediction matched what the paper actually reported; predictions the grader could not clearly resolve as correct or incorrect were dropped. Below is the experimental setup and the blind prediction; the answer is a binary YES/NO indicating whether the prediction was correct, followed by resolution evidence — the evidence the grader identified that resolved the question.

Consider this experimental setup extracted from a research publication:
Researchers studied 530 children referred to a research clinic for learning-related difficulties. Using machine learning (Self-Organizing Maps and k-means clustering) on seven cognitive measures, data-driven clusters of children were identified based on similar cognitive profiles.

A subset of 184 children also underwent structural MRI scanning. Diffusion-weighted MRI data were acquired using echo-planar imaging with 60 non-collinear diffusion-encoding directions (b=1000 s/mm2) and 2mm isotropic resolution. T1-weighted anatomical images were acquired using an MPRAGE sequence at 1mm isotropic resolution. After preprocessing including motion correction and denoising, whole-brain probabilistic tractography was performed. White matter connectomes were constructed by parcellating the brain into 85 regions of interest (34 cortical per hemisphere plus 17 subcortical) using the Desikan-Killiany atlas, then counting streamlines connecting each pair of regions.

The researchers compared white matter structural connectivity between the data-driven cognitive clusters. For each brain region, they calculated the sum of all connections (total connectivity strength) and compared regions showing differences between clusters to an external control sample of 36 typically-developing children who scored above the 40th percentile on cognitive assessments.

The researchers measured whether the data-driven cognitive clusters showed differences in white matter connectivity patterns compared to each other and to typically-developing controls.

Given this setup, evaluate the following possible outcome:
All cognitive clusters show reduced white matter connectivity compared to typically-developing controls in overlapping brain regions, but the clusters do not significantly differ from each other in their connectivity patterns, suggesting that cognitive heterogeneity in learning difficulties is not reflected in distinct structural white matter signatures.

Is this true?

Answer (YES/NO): NO